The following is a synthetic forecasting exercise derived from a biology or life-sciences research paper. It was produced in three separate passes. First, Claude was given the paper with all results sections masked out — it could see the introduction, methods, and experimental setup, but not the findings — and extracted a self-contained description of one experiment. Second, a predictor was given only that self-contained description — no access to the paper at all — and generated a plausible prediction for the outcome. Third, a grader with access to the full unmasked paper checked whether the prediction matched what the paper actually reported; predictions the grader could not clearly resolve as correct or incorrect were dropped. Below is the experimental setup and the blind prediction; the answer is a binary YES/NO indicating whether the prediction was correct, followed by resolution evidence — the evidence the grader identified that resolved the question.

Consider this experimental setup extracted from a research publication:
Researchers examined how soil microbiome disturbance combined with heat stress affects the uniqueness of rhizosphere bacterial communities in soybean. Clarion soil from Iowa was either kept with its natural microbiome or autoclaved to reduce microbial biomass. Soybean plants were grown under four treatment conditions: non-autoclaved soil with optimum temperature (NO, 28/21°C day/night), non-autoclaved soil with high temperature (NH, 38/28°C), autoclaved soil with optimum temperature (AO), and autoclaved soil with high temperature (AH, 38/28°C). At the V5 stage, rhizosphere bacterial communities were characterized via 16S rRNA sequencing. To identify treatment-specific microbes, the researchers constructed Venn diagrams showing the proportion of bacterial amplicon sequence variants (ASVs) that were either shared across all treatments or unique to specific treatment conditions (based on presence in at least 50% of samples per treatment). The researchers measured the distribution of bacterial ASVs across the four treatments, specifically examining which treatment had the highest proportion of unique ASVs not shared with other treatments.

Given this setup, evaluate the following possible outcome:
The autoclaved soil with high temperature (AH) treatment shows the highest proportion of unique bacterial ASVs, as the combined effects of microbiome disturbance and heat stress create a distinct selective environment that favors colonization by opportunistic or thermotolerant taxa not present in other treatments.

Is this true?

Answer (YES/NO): YES